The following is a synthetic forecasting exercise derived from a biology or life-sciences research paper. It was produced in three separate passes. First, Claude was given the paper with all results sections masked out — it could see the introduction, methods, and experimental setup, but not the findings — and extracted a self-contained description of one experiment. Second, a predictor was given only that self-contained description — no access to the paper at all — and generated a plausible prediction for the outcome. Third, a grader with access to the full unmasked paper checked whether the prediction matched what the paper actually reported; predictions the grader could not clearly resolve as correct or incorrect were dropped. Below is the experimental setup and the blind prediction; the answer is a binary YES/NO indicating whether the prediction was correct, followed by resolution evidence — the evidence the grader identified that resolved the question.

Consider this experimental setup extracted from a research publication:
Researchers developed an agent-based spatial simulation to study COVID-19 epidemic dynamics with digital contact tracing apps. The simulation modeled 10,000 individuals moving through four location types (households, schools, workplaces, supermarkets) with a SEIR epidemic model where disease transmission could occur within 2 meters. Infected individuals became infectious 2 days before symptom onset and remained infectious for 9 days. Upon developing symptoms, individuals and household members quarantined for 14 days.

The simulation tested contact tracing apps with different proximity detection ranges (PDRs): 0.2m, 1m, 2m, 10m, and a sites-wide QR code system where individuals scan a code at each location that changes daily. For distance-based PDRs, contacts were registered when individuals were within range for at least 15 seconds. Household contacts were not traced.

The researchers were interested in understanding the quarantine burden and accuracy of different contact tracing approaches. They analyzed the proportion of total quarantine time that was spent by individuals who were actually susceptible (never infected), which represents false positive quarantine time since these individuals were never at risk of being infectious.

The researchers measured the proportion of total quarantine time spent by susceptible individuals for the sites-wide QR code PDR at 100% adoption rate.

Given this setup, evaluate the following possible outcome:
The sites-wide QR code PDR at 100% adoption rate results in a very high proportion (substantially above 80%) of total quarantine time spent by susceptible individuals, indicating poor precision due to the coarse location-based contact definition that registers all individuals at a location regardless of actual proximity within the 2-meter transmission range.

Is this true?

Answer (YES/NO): YES